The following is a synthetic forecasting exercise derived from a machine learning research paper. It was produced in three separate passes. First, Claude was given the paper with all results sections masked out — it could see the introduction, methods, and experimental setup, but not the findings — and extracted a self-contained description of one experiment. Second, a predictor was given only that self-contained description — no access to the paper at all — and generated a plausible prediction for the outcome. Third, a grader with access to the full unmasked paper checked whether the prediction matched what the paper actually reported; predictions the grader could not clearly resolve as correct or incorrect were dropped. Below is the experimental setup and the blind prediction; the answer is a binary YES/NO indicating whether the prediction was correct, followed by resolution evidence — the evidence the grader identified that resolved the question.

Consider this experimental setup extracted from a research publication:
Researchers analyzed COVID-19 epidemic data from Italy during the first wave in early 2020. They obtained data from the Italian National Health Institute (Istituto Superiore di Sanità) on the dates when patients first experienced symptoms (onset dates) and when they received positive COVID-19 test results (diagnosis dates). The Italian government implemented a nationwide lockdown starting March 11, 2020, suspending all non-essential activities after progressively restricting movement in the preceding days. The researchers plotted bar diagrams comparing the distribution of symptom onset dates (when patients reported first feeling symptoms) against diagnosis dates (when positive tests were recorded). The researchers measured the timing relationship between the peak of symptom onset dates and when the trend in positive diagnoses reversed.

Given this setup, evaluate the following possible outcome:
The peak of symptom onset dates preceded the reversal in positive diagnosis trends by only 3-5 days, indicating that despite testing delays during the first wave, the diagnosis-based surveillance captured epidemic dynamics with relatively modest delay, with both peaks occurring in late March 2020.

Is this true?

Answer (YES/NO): NO